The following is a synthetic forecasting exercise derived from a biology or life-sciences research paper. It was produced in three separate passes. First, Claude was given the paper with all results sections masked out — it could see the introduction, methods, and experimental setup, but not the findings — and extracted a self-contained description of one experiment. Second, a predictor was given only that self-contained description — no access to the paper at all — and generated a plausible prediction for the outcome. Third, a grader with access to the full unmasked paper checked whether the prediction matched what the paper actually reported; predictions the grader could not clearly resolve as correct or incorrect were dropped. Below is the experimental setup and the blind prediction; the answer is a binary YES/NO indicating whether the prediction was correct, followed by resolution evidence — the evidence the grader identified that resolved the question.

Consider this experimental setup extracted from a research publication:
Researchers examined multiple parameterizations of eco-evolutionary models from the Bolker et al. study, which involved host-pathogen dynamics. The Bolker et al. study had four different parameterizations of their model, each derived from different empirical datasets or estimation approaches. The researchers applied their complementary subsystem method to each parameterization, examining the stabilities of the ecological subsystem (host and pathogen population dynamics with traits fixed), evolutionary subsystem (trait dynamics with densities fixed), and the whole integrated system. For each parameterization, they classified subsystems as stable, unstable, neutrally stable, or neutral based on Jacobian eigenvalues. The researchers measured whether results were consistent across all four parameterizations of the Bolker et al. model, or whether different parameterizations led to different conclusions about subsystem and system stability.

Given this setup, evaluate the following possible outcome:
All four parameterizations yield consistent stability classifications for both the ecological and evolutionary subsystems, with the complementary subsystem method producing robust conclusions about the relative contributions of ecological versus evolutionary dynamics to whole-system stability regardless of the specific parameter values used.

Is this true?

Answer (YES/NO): YES